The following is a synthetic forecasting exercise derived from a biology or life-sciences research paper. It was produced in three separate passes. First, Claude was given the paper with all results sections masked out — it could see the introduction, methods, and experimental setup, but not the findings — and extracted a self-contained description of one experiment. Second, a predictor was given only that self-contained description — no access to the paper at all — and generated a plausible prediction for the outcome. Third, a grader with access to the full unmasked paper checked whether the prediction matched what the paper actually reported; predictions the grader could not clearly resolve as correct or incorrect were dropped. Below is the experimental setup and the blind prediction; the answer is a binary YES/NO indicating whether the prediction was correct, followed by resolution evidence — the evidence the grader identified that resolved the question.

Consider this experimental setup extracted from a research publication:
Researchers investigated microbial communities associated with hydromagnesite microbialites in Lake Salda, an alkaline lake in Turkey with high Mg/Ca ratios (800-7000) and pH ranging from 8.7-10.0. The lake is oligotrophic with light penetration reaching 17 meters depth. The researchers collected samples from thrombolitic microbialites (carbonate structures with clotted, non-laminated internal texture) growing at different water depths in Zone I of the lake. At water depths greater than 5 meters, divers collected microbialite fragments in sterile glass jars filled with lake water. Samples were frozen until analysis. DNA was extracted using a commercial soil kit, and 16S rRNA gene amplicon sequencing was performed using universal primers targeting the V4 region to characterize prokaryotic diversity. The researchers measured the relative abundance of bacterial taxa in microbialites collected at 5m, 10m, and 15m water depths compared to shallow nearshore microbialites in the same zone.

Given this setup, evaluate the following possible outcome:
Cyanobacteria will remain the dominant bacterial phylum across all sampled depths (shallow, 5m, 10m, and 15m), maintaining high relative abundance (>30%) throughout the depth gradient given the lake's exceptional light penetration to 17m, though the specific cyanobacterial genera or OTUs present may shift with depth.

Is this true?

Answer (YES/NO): NO